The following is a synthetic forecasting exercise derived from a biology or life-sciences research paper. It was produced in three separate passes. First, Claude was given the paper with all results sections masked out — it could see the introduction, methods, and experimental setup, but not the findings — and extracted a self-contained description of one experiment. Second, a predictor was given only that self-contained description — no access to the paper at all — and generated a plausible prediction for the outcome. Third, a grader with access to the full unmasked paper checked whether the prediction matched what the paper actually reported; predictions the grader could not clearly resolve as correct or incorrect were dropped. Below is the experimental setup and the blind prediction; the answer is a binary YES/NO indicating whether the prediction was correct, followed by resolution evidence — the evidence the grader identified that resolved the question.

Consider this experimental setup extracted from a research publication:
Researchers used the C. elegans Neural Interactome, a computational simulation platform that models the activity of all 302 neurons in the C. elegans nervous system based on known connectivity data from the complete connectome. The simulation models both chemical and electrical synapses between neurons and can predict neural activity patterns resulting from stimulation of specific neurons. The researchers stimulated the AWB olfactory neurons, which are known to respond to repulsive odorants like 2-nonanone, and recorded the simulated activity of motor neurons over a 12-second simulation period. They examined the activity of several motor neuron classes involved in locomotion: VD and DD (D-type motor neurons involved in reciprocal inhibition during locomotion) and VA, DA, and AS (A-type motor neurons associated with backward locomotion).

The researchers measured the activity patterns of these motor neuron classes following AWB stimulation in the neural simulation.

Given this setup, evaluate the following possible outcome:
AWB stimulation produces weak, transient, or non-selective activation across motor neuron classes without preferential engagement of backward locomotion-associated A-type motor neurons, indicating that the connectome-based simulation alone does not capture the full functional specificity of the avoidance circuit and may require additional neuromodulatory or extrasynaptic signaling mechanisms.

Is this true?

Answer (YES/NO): NO